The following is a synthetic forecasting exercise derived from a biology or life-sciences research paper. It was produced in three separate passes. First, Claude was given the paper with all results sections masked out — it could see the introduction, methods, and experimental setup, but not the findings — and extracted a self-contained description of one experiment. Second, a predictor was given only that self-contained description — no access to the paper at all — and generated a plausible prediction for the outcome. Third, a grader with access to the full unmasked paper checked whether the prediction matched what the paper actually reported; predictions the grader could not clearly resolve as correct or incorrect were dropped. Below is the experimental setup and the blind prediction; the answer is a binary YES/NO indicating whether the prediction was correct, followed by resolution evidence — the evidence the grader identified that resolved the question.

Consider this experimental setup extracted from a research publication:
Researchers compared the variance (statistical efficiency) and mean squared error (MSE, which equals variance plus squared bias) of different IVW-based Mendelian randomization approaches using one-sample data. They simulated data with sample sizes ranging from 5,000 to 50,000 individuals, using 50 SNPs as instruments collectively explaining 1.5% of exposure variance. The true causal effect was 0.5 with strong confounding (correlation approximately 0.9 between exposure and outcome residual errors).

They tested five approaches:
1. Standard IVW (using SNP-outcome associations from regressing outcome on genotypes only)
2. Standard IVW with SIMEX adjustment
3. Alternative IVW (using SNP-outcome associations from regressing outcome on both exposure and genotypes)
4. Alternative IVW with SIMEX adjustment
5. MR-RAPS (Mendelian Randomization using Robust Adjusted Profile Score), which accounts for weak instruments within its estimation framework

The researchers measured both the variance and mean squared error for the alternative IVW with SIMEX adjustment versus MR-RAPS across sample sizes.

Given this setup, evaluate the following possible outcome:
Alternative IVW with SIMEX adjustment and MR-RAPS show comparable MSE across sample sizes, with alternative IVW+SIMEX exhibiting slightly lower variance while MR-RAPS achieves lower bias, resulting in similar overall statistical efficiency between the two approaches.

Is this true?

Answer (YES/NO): NO